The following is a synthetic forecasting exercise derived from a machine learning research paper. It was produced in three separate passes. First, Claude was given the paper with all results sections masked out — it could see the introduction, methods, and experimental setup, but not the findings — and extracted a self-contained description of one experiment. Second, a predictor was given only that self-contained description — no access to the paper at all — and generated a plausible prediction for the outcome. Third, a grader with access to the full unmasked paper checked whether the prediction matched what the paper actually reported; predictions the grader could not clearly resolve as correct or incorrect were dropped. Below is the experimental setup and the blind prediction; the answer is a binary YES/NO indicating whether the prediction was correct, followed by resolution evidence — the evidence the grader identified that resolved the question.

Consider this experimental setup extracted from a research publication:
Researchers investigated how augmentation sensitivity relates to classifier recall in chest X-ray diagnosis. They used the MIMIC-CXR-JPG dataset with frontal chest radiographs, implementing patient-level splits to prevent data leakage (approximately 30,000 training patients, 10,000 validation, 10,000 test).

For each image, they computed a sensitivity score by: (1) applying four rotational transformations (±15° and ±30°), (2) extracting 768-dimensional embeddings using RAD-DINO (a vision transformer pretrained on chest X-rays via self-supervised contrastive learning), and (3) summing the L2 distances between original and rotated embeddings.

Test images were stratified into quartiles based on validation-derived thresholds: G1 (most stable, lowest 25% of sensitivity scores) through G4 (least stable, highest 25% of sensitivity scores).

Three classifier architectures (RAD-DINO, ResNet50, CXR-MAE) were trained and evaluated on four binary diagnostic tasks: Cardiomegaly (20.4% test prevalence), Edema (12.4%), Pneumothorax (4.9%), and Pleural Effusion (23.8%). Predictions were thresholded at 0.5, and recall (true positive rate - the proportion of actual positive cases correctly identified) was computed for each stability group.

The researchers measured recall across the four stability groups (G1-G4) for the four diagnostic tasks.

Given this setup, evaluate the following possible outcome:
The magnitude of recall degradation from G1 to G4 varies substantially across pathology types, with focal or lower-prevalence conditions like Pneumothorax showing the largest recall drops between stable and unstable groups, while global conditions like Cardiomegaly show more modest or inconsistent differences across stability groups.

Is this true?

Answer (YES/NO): NO